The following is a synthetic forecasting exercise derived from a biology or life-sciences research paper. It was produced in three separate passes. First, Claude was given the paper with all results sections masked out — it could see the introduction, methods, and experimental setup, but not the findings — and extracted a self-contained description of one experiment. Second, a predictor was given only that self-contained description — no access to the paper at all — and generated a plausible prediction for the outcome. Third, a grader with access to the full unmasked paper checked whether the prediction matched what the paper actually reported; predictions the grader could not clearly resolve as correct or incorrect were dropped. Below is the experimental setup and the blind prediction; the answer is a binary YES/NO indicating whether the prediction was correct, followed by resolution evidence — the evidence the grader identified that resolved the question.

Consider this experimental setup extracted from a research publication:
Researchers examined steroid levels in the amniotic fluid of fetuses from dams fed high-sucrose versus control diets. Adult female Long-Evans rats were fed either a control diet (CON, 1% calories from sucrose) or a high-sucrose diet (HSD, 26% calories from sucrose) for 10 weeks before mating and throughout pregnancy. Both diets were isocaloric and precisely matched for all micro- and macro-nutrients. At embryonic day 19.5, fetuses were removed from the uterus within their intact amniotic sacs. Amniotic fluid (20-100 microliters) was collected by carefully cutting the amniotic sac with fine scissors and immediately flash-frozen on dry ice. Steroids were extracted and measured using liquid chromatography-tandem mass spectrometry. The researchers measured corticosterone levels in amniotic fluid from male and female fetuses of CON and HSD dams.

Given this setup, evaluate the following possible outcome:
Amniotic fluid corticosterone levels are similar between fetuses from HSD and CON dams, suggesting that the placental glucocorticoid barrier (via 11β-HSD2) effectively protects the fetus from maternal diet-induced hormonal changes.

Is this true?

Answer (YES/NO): YES